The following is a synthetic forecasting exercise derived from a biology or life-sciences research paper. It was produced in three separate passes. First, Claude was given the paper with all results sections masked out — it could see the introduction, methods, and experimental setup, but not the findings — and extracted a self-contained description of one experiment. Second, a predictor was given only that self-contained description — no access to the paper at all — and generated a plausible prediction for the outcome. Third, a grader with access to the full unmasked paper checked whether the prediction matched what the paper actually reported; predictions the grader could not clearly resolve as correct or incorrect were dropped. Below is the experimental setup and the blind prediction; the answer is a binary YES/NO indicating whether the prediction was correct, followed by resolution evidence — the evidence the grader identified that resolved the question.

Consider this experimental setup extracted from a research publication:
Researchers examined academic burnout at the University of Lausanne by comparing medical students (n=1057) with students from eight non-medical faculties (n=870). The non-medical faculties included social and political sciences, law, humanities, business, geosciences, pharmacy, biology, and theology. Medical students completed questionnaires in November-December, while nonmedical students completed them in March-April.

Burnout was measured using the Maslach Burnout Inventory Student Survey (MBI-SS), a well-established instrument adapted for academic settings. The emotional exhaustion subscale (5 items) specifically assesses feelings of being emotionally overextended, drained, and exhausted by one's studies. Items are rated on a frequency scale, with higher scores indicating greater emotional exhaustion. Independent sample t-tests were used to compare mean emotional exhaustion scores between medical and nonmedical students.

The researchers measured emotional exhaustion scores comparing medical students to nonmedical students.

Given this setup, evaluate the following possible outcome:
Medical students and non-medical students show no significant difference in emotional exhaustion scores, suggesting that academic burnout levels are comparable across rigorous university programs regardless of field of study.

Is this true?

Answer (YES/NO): YES